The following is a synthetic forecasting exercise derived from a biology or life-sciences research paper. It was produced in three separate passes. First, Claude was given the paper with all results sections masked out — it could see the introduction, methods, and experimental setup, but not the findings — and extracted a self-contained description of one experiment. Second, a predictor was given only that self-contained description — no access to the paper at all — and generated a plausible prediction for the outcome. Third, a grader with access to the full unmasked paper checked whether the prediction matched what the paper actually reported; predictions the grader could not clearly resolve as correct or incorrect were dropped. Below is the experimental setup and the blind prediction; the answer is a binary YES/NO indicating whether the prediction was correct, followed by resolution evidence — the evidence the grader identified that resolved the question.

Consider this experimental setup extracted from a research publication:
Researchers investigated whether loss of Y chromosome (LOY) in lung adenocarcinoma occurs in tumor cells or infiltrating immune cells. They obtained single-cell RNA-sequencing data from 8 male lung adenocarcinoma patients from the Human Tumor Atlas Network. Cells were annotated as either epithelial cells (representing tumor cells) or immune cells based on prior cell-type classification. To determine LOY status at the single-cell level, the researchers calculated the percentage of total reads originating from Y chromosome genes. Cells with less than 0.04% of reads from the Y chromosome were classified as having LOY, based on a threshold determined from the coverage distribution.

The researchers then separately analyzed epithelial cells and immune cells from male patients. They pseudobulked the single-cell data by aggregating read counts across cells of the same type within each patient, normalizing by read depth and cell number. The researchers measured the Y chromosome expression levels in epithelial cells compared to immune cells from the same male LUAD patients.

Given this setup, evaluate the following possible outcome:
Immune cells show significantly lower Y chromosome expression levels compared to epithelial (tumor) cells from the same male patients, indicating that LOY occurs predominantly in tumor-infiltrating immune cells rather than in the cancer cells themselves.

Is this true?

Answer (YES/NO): NO